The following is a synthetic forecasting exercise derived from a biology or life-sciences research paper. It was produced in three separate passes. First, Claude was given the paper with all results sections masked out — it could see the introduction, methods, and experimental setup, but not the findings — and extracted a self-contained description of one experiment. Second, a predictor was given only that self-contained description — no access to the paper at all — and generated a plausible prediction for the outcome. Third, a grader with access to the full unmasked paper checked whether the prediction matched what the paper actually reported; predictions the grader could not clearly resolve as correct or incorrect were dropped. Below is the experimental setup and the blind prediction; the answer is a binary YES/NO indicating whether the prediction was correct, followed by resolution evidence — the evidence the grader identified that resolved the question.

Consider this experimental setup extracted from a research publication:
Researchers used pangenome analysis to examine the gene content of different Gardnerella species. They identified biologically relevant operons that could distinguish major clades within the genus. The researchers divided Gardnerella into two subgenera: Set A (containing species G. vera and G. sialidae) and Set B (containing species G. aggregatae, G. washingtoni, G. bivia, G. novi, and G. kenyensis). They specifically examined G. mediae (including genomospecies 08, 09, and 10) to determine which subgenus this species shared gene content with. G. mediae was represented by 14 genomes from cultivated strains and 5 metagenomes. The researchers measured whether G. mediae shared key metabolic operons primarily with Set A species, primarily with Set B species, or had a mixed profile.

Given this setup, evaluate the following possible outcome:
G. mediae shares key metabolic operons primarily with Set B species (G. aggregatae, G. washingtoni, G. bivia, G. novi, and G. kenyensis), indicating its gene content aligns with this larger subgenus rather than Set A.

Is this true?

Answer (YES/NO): NO